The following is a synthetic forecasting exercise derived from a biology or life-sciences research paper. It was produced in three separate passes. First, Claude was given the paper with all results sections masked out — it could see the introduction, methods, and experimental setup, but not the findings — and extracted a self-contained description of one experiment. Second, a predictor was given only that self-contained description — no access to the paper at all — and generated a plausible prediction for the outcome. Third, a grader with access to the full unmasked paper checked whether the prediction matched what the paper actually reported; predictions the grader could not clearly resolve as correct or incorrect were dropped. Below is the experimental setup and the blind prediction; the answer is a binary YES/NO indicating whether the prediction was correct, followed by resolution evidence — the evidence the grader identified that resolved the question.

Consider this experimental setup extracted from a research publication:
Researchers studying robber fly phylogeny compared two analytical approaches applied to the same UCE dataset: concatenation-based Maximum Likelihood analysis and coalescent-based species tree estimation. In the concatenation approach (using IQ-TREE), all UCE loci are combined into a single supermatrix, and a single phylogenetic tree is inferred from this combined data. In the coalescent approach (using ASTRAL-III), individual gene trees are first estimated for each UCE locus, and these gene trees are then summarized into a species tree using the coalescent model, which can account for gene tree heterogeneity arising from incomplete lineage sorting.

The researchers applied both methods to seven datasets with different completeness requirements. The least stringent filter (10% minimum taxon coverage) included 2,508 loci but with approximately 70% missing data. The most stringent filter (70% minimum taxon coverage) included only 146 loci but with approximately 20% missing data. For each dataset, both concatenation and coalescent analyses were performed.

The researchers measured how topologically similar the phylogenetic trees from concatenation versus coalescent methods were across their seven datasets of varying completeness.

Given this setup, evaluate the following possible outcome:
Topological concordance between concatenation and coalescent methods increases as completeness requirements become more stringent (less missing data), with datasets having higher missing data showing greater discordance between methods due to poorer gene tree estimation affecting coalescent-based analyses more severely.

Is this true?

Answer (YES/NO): NO